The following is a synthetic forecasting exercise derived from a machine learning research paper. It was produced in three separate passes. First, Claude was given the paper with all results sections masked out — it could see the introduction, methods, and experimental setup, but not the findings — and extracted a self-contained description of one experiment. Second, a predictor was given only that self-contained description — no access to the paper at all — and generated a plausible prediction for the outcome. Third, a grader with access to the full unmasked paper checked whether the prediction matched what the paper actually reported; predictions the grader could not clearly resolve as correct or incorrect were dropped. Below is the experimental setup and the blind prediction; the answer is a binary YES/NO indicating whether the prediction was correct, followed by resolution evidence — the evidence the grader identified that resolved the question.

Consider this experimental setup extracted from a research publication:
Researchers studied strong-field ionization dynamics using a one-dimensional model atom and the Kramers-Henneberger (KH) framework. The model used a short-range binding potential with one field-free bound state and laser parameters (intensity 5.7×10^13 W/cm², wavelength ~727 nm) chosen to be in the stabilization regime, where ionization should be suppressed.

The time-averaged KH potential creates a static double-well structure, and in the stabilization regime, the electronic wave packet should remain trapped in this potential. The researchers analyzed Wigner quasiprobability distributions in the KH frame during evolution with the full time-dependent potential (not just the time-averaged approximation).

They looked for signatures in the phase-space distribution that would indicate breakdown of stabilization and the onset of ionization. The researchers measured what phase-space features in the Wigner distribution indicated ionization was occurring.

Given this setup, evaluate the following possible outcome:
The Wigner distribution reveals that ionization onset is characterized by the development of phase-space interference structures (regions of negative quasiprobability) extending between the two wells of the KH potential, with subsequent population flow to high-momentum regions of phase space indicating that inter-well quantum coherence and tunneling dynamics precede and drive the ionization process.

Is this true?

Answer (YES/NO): NO